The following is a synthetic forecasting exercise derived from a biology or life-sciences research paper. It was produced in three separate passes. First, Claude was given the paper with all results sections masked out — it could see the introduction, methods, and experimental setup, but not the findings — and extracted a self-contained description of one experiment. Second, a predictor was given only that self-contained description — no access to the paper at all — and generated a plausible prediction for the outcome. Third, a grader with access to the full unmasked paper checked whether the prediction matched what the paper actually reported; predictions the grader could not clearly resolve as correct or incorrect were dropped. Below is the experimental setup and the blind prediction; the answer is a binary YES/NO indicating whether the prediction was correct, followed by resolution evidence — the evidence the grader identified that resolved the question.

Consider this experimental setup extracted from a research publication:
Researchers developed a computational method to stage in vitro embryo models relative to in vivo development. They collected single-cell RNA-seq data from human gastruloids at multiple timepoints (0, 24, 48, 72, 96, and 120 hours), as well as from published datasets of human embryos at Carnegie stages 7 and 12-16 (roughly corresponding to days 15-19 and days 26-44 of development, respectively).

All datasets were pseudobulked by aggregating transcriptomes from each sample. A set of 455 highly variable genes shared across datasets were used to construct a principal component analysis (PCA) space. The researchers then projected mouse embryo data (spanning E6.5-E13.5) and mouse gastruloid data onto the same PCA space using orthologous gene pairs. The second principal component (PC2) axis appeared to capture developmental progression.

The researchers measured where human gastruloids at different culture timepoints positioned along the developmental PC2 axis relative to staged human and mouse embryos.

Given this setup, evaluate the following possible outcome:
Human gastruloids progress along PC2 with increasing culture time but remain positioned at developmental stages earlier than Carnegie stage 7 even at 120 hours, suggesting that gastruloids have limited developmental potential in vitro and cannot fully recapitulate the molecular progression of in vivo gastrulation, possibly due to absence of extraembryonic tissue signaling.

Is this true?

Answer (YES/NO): NO